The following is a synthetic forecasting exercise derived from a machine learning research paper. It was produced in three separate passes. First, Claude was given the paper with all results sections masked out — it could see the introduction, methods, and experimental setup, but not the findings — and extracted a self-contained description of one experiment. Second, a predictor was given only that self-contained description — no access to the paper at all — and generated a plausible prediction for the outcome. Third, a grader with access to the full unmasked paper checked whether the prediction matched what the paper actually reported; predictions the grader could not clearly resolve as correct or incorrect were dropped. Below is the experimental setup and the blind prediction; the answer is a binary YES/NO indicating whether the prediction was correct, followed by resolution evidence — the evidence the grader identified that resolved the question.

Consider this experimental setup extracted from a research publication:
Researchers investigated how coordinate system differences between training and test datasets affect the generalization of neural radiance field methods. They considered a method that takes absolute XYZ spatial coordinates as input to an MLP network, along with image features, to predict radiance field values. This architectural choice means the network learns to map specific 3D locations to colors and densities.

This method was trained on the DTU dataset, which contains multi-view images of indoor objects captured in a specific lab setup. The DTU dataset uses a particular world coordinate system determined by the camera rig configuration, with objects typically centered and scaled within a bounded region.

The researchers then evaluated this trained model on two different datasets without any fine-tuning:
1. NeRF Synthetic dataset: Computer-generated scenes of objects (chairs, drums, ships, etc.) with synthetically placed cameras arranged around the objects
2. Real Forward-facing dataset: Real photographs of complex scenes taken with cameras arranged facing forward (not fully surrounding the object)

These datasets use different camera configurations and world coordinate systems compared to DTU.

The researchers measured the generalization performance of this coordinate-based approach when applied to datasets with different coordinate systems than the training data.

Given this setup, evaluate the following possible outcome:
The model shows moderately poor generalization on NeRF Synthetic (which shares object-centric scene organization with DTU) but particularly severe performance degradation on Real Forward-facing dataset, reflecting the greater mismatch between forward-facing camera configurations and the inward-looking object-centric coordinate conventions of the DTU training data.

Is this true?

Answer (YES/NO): NO